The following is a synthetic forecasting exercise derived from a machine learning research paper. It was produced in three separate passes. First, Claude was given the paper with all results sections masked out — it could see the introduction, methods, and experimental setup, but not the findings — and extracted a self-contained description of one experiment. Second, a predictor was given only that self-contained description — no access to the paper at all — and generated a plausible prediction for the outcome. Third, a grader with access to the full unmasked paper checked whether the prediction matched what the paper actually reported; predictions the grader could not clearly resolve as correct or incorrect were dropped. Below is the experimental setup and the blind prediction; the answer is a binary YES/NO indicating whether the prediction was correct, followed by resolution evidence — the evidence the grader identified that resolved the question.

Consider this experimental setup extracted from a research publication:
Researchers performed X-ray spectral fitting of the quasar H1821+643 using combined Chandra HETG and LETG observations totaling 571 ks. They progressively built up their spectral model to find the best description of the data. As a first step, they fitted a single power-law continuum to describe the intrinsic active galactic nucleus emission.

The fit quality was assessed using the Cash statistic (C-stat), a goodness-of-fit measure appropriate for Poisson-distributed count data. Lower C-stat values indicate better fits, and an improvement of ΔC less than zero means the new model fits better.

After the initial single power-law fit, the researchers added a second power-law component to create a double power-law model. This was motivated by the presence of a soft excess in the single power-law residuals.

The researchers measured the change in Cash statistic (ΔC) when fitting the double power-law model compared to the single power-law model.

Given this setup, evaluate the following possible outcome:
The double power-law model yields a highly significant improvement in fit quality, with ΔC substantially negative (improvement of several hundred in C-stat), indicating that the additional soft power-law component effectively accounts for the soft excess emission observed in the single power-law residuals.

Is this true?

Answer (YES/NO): NO